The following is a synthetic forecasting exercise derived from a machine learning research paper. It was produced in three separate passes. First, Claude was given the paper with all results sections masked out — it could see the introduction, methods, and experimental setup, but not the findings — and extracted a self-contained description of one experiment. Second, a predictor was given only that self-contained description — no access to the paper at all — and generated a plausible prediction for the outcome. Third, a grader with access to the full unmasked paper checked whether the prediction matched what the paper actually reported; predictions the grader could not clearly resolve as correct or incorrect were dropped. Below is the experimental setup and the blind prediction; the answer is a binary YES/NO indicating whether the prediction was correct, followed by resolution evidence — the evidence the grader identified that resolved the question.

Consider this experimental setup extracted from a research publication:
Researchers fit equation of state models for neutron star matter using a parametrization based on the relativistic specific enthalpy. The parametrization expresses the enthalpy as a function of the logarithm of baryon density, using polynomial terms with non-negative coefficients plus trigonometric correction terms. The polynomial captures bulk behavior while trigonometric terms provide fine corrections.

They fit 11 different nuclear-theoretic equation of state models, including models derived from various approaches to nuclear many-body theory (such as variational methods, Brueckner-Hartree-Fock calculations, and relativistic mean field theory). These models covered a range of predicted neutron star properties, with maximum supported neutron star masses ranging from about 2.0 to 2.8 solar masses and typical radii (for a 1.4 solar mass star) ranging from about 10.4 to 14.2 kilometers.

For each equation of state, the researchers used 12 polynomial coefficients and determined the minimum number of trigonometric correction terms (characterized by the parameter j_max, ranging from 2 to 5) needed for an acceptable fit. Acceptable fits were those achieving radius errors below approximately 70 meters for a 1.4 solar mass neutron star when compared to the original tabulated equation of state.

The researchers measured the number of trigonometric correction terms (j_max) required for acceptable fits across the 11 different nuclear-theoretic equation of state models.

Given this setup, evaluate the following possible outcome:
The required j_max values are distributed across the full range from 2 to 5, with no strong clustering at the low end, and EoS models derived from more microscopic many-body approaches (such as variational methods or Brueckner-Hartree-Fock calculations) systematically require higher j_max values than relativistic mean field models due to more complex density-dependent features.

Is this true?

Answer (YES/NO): NO